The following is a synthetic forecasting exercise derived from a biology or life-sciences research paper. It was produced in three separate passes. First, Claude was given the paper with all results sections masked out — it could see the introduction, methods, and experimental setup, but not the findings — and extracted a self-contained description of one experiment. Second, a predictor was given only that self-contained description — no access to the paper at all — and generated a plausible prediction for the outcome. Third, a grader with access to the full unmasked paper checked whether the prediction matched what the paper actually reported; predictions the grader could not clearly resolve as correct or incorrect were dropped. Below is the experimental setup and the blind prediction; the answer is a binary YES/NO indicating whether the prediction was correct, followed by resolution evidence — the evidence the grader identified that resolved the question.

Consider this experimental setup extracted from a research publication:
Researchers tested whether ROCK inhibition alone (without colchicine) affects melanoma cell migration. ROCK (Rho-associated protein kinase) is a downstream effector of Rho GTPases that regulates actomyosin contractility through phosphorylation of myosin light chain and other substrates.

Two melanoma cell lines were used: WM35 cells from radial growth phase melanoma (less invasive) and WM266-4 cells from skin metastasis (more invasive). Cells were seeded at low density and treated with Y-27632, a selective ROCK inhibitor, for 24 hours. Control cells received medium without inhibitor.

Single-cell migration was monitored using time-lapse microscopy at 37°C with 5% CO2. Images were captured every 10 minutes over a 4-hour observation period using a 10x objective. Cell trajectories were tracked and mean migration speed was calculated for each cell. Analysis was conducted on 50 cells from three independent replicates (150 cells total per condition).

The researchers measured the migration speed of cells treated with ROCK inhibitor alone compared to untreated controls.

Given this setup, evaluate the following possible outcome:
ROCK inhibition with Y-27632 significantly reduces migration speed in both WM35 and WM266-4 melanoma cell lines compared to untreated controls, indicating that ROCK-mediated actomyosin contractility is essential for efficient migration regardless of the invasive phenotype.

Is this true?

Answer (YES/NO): NO